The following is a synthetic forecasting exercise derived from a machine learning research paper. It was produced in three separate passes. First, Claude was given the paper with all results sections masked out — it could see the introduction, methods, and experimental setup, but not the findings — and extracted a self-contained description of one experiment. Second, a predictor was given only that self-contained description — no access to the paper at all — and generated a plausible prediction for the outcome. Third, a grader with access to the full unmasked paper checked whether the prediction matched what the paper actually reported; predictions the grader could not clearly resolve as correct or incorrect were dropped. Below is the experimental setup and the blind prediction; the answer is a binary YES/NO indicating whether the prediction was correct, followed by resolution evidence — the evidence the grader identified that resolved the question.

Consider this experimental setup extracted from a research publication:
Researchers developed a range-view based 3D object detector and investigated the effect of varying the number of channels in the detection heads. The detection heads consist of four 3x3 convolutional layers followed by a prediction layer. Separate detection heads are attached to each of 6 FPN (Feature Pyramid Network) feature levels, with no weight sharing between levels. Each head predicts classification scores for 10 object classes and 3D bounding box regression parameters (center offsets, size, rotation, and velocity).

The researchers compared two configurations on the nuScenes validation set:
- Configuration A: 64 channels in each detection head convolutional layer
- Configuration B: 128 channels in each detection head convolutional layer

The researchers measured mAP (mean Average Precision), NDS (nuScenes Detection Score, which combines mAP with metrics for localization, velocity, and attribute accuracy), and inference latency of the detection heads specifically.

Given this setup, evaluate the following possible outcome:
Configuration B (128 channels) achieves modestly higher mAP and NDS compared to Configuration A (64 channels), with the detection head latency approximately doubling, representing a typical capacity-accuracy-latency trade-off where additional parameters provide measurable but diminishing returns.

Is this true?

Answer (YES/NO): YES